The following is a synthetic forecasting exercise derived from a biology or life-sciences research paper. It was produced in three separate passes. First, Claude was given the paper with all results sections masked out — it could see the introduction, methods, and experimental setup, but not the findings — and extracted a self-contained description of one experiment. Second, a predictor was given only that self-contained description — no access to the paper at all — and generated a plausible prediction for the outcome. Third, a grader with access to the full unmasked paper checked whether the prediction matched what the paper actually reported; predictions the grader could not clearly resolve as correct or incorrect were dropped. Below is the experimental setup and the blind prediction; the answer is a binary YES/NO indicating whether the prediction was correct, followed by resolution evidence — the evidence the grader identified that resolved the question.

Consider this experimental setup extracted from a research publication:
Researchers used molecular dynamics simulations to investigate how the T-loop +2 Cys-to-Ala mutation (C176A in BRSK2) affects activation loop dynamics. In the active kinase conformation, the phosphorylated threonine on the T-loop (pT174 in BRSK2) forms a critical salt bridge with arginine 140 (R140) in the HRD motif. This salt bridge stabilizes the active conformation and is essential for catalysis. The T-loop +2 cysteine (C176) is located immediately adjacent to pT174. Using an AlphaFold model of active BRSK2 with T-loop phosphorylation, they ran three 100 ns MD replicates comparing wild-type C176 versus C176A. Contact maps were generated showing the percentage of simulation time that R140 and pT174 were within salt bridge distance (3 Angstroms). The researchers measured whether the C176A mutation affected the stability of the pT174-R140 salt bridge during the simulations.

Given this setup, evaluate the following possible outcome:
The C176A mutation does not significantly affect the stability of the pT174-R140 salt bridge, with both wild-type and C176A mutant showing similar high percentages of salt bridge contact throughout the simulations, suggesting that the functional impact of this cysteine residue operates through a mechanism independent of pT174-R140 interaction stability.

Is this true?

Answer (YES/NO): NO